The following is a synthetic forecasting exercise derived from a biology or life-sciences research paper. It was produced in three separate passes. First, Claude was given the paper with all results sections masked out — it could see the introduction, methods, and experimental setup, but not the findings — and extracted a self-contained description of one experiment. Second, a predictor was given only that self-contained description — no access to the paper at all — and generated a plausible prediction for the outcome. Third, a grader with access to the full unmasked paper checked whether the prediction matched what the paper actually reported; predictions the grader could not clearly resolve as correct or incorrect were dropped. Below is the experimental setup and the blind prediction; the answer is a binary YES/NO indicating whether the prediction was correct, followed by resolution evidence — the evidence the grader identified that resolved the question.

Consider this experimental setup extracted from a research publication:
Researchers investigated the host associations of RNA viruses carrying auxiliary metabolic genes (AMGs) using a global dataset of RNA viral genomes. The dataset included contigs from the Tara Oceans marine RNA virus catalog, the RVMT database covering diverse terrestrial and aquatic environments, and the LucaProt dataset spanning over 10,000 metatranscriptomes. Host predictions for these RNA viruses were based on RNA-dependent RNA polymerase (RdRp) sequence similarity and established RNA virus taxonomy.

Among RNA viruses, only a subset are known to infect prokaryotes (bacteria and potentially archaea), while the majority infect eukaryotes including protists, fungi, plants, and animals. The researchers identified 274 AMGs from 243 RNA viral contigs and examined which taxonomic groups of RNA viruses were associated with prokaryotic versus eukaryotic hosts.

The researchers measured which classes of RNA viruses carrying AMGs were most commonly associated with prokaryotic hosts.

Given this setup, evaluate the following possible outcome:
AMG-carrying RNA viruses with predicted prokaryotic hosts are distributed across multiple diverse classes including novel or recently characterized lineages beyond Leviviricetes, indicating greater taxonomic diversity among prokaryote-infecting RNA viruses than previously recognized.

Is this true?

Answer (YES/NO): NO